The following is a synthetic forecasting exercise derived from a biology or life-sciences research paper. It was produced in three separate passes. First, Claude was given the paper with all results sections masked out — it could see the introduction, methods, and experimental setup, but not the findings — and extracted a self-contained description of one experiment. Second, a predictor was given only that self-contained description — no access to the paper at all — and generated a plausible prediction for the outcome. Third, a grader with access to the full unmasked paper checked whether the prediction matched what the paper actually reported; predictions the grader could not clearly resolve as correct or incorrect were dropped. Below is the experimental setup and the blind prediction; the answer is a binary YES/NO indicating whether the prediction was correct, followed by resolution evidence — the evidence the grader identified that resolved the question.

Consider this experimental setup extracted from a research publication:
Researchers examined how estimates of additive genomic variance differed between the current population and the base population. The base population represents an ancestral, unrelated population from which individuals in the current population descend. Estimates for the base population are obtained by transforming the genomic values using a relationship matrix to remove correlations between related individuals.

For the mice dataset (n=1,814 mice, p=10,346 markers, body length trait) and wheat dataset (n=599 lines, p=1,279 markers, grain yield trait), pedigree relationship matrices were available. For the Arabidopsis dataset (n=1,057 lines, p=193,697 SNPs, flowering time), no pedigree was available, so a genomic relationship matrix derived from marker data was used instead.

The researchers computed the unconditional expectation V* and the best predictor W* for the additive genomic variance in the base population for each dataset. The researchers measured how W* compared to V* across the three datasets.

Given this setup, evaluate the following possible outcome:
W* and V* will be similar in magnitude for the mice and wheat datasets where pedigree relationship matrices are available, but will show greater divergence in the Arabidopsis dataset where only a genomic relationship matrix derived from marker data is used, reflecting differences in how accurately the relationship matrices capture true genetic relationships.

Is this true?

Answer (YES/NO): NO